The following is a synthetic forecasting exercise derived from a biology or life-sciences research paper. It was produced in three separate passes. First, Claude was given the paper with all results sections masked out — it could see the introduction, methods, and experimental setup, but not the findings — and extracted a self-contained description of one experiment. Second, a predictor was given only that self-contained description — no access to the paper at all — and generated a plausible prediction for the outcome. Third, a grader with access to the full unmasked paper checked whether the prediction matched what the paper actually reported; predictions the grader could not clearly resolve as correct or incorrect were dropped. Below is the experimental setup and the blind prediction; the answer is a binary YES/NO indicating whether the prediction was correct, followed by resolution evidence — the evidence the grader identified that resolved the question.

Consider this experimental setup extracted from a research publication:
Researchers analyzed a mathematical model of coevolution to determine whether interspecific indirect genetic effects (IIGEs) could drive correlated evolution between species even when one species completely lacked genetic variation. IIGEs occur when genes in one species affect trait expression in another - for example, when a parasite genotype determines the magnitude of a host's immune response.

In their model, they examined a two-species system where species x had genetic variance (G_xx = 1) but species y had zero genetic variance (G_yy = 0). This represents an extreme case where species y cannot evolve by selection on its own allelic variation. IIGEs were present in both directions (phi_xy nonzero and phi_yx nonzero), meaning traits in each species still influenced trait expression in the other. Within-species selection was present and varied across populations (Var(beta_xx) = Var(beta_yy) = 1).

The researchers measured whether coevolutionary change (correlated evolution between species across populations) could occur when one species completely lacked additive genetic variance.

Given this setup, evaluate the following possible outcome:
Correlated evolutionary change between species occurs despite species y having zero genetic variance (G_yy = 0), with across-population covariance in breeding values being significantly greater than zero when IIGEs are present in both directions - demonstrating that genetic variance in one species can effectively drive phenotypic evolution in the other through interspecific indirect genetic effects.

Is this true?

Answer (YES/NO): YES